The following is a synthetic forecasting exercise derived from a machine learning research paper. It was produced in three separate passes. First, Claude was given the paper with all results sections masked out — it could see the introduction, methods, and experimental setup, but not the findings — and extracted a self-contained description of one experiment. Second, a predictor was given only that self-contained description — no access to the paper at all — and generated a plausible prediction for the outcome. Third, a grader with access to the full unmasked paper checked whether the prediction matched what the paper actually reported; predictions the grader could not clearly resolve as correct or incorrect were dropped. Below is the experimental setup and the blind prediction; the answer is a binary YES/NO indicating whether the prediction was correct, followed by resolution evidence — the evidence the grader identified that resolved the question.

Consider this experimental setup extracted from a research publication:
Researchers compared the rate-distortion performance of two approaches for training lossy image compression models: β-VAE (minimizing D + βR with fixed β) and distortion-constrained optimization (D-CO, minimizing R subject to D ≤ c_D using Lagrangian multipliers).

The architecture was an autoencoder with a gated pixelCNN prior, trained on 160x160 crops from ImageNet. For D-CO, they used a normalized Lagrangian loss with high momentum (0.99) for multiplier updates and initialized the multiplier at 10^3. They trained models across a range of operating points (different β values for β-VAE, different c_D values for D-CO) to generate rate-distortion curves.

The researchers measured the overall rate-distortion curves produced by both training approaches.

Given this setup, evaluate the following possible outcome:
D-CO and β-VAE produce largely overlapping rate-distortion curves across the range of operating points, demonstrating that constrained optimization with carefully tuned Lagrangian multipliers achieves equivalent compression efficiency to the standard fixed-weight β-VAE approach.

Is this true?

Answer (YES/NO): YES